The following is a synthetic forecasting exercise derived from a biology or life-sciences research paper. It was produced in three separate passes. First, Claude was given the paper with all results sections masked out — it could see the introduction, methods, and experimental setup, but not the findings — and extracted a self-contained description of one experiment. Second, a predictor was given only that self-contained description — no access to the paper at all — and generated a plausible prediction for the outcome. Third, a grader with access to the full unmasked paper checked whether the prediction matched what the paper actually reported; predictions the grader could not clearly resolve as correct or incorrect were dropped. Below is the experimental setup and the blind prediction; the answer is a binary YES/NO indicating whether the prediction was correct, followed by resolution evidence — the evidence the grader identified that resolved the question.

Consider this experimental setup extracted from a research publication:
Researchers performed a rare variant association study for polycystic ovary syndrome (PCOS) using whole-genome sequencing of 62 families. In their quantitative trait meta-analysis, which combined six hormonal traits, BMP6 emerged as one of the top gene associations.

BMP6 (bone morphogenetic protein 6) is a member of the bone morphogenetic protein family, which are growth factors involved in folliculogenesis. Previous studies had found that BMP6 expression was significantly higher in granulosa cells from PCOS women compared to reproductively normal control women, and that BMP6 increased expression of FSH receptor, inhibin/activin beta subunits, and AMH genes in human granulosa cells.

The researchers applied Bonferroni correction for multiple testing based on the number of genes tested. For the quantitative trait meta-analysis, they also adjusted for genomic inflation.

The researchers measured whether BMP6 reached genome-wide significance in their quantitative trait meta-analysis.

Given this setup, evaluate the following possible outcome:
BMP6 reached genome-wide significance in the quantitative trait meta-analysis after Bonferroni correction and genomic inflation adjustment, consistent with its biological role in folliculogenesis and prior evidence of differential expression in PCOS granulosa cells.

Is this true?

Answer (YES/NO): NO